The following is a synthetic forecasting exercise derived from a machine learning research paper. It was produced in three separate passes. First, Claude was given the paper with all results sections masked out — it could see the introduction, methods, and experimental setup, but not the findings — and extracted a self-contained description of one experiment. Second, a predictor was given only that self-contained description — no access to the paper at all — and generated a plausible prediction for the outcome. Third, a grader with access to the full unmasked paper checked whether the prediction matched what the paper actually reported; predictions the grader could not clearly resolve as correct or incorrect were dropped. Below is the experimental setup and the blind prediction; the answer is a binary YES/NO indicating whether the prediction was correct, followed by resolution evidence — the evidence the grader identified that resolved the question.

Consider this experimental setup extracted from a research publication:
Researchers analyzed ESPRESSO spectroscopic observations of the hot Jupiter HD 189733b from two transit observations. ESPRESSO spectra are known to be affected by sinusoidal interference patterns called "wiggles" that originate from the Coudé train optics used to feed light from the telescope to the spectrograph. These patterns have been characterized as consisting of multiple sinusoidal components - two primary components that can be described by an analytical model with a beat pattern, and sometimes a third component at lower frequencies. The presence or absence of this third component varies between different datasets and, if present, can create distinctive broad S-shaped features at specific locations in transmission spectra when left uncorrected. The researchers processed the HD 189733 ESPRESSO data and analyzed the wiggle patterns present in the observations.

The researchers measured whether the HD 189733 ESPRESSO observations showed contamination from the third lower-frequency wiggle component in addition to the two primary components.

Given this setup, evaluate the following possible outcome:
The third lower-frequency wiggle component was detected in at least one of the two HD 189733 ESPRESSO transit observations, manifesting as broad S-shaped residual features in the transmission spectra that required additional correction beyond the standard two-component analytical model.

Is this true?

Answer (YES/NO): YES